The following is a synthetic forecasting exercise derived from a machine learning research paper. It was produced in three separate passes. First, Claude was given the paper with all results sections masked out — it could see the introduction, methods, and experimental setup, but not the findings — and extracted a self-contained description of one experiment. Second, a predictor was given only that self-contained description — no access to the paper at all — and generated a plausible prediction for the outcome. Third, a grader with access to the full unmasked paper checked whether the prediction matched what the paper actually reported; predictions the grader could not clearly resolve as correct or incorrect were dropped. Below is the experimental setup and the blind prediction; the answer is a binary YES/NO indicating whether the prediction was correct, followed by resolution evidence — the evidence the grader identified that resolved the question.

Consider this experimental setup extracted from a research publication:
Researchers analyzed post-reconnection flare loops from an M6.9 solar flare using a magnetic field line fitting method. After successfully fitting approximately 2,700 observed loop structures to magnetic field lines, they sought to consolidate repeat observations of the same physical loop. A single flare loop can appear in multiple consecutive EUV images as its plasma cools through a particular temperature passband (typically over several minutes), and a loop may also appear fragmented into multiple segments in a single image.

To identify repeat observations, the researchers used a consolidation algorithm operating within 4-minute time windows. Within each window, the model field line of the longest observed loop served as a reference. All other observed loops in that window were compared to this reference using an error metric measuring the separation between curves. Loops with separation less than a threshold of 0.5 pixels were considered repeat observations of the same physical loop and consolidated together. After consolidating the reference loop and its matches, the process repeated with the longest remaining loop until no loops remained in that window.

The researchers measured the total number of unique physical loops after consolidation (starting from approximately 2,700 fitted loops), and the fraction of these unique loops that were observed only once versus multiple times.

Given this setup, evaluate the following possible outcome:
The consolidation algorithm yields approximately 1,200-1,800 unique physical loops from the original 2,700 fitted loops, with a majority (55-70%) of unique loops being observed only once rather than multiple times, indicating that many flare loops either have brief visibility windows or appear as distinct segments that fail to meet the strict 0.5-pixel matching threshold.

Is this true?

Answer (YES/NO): NO